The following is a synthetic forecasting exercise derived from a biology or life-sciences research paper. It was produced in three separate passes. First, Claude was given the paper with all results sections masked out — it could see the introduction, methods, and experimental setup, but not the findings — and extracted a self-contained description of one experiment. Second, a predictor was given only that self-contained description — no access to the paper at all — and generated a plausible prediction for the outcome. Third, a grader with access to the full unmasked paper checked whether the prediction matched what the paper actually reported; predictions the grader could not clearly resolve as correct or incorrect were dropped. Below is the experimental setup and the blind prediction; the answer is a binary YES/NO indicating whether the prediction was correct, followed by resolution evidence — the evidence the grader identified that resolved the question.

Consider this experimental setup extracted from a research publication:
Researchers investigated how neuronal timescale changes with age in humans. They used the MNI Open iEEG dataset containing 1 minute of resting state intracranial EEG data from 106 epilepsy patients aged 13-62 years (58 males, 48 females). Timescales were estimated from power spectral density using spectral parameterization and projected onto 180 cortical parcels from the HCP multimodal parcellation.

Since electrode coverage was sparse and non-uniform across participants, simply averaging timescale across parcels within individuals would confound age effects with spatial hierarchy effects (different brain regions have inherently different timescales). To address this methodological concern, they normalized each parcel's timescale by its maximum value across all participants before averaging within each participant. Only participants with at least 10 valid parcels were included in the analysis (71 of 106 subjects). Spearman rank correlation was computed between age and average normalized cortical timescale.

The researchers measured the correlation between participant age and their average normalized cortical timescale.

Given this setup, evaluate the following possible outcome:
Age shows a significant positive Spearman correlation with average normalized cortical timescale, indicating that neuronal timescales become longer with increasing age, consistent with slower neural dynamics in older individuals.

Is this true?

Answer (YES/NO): NO